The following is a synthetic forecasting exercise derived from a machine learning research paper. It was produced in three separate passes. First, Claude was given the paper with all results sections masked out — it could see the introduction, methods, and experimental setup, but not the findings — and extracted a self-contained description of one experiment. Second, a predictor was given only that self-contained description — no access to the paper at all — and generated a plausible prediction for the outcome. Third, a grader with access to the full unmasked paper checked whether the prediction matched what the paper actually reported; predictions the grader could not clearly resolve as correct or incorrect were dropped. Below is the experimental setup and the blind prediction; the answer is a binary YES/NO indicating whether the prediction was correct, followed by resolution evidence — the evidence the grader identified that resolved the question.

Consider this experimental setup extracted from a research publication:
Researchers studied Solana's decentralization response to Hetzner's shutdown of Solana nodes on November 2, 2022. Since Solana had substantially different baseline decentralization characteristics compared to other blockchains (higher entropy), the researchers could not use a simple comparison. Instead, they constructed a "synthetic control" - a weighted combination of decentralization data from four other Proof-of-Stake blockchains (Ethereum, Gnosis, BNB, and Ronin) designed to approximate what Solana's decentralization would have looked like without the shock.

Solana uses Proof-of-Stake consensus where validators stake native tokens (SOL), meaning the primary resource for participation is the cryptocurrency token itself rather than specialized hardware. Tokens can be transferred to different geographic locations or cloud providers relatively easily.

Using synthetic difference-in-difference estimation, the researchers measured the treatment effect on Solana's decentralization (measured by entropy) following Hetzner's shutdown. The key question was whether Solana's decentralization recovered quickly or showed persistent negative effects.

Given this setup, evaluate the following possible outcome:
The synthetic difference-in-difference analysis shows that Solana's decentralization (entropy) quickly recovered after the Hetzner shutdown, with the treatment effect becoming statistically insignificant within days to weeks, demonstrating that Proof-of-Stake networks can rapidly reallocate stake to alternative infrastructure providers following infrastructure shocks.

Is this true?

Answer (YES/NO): YES